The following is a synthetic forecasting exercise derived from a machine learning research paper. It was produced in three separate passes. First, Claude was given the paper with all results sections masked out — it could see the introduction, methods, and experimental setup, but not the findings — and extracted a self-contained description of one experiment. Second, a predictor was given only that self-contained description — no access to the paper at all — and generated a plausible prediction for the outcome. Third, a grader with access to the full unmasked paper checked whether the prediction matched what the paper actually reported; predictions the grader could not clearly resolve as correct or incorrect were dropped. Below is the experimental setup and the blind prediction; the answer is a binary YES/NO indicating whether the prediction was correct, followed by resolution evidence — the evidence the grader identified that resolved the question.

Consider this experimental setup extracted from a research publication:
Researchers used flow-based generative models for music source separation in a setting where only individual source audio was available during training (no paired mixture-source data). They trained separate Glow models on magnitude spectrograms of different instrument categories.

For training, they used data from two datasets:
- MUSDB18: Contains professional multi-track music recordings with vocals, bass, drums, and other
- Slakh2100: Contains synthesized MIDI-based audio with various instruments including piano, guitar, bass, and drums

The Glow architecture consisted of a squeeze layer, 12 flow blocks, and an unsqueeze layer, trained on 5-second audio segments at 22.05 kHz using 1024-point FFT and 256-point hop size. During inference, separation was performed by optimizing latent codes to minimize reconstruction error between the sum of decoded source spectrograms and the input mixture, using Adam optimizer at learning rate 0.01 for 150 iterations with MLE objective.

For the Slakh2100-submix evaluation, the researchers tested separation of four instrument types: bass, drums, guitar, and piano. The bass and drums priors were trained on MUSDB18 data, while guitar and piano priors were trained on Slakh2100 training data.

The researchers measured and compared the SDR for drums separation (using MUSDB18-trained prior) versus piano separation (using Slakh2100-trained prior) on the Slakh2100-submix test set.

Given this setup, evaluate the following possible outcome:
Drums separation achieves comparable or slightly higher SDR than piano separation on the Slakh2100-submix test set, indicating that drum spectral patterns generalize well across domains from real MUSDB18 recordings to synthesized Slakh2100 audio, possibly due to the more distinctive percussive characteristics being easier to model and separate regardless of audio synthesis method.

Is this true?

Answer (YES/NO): NO